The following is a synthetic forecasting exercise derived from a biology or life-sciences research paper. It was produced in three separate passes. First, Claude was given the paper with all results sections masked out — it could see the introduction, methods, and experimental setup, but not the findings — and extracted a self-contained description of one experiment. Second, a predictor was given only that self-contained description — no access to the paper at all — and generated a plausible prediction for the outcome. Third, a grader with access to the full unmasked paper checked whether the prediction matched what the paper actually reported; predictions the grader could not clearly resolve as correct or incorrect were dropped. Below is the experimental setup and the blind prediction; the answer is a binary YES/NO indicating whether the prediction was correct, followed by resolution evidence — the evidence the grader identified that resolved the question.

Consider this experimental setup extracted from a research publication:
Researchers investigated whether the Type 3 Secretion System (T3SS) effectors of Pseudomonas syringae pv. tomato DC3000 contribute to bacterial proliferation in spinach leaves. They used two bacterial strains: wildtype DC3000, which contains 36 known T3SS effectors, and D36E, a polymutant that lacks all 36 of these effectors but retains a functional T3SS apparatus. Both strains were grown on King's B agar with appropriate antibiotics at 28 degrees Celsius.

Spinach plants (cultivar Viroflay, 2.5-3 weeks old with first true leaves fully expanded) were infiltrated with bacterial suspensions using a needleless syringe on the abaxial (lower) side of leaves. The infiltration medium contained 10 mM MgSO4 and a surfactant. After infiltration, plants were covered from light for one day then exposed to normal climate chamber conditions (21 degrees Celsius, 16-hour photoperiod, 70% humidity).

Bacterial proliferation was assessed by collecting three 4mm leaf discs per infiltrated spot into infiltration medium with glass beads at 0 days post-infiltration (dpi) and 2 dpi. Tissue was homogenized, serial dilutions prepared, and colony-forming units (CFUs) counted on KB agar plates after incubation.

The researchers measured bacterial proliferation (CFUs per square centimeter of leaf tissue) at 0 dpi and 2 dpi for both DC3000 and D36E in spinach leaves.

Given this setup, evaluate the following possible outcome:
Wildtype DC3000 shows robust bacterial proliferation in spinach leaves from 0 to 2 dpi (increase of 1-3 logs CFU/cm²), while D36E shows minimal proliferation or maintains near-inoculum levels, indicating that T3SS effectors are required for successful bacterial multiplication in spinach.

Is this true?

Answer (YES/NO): NO